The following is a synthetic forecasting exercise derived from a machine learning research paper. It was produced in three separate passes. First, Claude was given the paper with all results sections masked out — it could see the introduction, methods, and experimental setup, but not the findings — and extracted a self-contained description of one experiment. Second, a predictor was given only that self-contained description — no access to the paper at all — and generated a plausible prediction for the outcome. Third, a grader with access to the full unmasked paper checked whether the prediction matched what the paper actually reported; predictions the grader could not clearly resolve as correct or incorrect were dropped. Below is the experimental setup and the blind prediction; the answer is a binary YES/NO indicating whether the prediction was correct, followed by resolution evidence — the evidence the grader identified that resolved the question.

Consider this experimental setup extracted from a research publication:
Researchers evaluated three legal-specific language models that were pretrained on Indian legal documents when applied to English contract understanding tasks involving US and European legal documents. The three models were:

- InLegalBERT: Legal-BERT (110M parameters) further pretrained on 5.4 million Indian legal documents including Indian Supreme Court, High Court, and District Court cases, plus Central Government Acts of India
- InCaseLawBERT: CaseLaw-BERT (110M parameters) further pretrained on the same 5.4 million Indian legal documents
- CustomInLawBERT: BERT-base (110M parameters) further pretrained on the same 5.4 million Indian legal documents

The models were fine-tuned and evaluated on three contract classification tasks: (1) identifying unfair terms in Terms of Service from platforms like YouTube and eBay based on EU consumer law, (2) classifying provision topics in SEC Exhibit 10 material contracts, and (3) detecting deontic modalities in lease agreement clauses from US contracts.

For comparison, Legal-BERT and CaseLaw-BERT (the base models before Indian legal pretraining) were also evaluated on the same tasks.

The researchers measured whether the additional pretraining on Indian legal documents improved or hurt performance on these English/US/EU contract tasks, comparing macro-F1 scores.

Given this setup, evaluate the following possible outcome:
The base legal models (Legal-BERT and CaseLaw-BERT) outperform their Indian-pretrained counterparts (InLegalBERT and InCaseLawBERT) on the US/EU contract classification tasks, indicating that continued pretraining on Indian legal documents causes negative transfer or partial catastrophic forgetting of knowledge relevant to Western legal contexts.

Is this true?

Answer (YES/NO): NO